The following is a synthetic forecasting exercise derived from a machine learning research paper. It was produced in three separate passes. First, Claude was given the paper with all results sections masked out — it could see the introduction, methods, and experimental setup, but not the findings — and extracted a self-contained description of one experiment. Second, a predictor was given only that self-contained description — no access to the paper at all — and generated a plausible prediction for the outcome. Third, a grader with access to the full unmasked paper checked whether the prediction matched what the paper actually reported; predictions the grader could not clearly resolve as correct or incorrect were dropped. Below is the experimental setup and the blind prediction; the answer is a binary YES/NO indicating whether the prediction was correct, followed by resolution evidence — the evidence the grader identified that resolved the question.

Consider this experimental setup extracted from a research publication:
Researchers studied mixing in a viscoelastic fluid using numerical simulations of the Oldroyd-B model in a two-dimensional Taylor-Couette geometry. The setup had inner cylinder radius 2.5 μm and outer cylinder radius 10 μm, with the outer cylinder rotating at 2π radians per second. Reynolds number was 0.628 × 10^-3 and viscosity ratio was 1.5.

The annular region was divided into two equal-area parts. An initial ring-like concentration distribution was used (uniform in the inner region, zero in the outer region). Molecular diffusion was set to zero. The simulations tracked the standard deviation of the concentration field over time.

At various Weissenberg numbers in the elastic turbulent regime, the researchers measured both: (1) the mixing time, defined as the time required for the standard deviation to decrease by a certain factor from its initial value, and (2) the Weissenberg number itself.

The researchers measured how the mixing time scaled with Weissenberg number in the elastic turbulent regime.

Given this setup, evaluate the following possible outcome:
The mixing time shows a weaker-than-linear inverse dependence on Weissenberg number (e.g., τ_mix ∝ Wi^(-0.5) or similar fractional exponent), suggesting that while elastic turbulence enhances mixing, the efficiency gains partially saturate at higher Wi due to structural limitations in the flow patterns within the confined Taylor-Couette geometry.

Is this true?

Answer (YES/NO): YES